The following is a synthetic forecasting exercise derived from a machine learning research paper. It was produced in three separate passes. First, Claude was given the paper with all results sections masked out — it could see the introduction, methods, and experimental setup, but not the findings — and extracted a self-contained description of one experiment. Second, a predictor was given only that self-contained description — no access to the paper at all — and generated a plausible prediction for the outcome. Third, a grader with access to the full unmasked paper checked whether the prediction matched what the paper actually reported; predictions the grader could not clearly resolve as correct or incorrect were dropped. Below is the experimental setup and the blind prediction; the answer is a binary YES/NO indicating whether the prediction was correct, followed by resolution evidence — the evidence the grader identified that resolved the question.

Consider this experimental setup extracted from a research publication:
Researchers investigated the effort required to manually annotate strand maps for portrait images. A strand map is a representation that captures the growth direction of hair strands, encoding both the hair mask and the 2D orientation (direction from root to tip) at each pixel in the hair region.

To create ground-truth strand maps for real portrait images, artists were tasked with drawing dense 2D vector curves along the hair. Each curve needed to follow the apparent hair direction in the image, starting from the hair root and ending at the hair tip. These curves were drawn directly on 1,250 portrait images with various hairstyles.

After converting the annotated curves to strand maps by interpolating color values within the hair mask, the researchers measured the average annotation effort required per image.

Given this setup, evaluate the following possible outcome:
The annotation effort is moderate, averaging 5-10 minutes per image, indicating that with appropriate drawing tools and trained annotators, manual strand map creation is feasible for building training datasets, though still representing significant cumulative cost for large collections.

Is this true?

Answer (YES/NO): NO